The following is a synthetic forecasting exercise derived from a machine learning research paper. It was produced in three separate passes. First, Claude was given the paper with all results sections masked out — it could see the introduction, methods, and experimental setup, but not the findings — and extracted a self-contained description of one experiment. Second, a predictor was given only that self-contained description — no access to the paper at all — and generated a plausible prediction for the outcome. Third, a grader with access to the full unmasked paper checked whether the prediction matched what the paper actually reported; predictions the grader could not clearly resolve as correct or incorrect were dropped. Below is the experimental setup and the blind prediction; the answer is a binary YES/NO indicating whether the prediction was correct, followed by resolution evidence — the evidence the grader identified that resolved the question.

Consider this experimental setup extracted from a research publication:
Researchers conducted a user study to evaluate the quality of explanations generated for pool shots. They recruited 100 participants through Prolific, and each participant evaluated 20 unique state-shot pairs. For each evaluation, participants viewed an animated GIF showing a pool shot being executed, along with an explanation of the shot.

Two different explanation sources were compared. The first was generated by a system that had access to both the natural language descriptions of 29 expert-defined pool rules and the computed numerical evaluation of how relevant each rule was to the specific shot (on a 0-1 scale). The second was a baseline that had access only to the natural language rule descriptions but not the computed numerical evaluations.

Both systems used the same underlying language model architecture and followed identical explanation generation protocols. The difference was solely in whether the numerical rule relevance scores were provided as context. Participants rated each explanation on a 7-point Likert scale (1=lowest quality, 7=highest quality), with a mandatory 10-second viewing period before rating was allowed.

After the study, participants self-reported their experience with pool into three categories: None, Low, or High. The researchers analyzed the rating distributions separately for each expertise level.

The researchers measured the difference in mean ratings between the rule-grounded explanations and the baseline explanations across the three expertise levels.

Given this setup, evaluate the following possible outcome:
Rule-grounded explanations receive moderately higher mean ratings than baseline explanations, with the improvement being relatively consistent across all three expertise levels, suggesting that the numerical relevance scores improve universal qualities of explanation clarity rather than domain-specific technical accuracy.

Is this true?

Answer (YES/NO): NO